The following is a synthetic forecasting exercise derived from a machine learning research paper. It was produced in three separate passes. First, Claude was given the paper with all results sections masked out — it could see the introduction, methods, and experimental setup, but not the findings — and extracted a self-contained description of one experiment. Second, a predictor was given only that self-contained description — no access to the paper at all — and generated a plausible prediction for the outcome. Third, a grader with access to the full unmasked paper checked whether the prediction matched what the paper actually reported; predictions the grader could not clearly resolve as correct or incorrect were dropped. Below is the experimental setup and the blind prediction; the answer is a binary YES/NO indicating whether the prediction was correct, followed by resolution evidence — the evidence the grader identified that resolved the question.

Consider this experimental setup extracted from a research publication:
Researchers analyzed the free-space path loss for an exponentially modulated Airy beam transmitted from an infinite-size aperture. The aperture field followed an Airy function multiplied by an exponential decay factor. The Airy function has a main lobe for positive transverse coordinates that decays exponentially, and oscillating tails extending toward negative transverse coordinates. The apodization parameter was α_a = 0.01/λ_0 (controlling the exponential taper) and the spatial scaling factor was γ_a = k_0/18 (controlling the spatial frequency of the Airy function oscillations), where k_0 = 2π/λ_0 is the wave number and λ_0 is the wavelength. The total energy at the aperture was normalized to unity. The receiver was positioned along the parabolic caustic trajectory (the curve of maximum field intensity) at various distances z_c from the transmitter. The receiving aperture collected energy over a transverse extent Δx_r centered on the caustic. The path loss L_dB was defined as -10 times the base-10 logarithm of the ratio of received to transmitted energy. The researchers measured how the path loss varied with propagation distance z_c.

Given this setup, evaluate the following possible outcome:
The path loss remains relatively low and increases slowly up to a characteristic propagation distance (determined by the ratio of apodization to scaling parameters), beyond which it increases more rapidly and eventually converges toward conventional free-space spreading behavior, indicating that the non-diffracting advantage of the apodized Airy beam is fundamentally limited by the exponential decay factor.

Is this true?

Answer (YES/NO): NO